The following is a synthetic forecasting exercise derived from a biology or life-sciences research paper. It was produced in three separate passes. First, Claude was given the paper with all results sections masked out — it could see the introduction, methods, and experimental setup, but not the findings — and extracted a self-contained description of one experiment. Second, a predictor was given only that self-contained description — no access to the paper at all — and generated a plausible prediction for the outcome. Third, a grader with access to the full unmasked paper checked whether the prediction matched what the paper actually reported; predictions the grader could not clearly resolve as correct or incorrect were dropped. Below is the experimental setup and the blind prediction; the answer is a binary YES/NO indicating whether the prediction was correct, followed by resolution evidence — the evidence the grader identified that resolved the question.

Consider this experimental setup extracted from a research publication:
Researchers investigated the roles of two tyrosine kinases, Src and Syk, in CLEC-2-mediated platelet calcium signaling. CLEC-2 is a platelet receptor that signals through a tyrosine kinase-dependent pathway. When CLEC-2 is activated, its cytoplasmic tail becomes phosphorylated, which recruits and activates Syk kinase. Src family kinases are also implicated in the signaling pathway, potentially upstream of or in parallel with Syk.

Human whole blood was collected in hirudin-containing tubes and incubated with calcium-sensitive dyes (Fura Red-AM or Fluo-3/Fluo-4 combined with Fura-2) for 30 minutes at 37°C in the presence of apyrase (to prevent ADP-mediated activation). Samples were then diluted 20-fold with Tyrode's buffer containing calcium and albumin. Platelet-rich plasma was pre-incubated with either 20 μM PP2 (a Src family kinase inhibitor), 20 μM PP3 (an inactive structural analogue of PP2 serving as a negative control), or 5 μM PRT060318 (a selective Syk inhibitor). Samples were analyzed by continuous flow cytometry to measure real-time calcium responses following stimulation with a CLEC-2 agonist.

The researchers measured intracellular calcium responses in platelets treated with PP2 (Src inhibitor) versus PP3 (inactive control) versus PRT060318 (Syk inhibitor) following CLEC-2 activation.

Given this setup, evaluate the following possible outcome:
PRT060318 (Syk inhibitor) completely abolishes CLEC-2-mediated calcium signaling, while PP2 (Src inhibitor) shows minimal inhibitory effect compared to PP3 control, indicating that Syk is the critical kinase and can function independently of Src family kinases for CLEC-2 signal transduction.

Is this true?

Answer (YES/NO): NO